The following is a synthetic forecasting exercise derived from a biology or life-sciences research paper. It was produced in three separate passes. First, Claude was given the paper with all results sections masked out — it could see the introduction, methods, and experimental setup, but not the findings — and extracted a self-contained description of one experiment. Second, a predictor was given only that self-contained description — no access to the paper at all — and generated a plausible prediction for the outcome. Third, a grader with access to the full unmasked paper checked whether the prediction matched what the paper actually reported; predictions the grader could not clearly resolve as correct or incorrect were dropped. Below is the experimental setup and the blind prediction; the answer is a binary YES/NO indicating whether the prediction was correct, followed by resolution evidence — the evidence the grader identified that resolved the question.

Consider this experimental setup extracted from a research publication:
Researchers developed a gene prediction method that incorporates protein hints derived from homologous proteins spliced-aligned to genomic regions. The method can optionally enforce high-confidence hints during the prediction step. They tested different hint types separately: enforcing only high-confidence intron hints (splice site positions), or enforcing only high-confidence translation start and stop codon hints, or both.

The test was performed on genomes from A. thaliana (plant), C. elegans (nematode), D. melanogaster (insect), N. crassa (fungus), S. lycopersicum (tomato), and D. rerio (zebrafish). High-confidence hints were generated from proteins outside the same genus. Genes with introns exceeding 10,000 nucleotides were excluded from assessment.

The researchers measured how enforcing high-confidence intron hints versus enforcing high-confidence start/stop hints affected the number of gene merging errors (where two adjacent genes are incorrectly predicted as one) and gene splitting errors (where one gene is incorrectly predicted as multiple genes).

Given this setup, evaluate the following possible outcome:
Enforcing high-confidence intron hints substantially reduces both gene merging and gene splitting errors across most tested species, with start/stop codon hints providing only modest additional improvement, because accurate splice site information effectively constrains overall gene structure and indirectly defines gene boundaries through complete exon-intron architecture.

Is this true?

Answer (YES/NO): NO